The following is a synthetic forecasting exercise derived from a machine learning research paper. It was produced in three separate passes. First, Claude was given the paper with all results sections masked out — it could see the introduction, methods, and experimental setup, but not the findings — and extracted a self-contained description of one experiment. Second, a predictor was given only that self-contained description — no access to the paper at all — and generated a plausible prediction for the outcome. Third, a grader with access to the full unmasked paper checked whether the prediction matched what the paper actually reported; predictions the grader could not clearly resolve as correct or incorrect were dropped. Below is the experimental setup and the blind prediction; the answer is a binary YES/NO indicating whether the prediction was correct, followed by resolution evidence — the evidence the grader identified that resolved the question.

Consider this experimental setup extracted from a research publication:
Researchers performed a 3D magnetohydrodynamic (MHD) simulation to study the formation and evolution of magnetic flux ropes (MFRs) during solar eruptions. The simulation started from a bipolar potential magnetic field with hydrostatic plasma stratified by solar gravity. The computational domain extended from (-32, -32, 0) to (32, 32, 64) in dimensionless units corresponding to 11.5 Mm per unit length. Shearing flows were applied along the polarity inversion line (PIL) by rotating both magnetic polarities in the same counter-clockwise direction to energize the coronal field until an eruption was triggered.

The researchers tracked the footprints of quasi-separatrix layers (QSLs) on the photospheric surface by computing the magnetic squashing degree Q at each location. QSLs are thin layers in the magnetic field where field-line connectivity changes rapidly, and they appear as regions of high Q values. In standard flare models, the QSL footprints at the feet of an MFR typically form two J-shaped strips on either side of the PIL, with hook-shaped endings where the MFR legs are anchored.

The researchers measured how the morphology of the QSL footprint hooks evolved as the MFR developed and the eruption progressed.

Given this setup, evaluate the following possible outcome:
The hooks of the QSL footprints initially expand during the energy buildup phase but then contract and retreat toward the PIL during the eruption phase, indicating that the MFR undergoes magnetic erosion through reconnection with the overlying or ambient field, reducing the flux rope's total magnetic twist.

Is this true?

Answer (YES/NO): NO